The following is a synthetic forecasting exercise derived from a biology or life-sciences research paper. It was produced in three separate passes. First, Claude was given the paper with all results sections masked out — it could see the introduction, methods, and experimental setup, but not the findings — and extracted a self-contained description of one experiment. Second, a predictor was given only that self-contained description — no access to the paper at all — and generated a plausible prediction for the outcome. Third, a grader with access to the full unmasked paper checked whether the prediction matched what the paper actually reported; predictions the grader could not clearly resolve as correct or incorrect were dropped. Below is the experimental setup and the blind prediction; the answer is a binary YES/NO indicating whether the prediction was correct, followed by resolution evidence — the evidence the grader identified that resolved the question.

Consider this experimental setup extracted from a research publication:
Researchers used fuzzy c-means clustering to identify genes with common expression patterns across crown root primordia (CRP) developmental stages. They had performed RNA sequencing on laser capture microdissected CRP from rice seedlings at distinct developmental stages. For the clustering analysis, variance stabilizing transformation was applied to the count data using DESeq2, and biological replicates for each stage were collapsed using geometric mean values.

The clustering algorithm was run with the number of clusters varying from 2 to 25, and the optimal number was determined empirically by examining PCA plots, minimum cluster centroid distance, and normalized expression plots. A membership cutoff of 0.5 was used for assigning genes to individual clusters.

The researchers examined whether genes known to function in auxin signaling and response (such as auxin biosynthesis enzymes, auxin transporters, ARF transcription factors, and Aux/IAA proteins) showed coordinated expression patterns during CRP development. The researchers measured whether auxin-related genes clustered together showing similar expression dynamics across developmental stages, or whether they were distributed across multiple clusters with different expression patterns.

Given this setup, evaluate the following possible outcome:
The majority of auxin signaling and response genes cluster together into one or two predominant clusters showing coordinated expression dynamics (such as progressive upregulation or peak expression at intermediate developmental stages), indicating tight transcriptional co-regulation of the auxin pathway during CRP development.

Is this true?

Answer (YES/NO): NO